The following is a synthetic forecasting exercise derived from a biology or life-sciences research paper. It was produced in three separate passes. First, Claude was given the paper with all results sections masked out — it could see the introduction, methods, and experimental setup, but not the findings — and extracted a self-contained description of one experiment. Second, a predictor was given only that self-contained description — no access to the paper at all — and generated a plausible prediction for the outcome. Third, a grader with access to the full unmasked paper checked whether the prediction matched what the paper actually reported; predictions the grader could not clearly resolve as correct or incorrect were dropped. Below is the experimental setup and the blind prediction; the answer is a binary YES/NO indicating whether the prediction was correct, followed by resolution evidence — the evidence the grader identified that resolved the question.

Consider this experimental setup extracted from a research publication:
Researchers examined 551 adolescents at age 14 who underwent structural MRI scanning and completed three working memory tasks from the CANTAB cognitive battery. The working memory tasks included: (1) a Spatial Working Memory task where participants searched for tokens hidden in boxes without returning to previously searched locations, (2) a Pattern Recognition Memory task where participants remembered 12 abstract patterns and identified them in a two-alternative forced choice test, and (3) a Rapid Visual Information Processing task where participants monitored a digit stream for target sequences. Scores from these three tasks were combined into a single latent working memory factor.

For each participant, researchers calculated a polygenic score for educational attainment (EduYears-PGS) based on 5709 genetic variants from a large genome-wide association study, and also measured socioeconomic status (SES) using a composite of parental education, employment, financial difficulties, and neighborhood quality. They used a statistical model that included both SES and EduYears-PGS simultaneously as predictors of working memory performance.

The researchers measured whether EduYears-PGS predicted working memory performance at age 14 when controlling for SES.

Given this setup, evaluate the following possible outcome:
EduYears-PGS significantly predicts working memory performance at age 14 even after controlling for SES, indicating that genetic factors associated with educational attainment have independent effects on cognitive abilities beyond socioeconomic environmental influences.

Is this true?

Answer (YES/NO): YES